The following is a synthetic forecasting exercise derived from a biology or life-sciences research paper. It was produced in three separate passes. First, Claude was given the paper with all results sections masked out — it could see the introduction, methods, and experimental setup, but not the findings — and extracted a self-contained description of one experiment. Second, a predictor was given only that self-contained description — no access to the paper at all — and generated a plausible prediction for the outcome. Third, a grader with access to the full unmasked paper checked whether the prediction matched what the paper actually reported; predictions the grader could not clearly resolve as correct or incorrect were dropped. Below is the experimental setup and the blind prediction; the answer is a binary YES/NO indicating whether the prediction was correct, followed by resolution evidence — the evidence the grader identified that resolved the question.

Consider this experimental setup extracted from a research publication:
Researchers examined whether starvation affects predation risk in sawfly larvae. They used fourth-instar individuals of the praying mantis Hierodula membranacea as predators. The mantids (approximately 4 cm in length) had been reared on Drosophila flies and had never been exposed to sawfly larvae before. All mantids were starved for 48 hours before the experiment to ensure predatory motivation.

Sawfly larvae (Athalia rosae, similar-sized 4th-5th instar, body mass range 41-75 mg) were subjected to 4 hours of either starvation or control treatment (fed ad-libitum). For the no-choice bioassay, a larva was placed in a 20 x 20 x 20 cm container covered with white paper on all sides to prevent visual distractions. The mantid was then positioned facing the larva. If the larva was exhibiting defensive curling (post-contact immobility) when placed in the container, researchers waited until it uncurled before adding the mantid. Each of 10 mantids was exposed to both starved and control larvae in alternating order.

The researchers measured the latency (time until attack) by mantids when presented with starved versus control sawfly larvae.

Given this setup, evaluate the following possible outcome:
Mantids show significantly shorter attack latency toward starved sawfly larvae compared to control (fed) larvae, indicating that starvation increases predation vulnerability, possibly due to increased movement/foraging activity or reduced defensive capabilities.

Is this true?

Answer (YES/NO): YES